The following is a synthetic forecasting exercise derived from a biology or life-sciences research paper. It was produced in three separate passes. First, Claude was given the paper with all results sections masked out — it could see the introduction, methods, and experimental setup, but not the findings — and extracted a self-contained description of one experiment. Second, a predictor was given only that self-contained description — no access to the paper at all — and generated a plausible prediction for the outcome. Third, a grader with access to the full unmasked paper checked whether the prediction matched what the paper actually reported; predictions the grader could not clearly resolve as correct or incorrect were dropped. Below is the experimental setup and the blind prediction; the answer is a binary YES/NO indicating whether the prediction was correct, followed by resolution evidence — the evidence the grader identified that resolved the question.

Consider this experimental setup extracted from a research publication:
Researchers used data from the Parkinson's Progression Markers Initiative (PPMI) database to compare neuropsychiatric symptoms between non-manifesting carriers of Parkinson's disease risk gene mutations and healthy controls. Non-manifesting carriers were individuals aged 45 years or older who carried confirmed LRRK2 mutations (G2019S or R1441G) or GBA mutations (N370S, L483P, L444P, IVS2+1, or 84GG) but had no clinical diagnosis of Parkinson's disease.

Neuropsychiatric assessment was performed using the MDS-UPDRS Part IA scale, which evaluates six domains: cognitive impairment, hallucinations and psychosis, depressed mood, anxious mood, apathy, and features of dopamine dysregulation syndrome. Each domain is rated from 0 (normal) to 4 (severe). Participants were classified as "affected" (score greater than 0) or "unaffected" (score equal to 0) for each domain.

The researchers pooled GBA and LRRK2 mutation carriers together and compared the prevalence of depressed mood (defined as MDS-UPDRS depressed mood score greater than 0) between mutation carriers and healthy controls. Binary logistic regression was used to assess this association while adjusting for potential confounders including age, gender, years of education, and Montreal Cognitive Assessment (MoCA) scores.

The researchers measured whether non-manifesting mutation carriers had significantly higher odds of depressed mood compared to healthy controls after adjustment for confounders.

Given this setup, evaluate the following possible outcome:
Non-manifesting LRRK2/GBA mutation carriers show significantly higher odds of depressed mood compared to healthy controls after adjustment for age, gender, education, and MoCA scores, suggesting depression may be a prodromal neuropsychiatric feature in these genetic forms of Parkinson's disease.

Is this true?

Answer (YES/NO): NO